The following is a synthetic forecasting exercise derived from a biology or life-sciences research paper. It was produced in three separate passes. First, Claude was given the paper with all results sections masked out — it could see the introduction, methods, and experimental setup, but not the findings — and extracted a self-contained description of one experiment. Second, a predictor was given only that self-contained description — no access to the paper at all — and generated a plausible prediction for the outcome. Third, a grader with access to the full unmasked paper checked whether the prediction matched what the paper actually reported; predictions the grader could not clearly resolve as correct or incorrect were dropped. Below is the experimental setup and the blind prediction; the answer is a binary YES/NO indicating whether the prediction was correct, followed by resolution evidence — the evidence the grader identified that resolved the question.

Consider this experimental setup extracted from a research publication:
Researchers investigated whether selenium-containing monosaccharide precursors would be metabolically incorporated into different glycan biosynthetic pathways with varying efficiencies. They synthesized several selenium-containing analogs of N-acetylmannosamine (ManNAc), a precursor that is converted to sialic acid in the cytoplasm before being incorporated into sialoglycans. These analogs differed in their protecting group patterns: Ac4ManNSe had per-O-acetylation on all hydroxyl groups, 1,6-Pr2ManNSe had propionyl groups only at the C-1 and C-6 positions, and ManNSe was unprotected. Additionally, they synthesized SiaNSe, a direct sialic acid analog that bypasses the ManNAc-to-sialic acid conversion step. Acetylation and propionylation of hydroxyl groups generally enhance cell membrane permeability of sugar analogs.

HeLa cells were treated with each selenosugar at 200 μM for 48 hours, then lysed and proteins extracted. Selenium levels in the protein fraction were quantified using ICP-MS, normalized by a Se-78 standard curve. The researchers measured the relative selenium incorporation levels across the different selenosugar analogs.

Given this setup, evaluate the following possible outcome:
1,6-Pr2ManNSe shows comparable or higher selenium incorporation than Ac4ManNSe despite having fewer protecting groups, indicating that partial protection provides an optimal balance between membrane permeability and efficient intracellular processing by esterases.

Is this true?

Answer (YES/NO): NO